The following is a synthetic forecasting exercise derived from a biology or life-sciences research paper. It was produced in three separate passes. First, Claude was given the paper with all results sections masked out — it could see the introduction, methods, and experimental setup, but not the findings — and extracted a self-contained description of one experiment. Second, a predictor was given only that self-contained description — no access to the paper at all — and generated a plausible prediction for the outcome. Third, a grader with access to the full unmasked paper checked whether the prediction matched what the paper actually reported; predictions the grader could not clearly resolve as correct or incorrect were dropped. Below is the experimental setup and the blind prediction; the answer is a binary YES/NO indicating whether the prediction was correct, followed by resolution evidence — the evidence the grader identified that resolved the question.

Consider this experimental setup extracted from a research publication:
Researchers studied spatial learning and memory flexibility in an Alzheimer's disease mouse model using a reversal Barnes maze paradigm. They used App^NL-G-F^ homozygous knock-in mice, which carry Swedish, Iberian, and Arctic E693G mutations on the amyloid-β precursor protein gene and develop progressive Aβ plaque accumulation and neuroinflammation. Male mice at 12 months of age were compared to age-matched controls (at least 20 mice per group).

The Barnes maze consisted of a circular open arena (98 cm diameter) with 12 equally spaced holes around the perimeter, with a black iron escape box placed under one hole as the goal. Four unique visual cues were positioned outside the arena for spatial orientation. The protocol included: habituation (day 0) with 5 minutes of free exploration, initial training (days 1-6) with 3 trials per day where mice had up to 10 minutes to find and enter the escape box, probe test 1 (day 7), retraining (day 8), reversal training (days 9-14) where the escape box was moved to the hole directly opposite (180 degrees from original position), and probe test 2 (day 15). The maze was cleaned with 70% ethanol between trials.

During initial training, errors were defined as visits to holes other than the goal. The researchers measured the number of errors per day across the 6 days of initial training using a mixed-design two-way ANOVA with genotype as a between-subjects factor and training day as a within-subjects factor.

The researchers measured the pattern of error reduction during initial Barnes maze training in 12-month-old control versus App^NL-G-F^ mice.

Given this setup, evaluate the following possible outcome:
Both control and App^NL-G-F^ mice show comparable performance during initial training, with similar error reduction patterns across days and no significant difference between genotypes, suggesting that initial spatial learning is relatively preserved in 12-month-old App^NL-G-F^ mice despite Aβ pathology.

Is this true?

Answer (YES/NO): YES